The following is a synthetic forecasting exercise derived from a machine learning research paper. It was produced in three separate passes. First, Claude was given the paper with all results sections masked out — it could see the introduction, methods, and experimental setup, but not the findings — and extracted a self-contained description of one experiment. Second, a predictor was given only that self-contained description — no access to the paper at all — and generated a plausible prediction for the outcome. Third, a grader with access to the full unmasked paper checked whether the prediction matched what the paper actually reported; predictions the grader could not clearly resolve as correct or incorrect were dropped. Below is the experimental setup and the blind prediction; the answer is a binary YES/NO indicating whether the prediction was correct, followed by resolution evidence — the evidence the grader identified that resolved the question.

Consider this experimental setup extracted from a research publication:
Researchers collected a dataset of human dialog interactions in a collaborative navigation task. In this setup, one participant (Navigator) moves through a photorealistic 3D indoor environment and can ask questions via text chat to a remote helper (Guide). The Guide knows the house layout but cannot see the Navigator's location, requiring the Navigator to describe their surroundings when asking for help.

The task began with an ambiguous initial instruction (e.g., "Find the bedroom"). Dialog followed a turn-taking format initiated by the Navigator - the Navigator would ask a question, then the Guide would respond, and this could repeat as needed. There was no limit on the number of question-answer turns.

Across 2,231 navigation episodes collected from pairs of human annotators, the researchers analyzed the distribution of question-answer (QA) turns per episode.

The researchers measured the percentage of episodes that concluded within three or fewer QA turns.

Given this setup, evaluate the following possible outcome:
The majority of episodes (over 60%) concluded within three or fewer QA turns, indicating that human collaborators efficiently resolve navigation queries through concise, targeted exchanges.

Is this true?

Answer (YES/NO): YES